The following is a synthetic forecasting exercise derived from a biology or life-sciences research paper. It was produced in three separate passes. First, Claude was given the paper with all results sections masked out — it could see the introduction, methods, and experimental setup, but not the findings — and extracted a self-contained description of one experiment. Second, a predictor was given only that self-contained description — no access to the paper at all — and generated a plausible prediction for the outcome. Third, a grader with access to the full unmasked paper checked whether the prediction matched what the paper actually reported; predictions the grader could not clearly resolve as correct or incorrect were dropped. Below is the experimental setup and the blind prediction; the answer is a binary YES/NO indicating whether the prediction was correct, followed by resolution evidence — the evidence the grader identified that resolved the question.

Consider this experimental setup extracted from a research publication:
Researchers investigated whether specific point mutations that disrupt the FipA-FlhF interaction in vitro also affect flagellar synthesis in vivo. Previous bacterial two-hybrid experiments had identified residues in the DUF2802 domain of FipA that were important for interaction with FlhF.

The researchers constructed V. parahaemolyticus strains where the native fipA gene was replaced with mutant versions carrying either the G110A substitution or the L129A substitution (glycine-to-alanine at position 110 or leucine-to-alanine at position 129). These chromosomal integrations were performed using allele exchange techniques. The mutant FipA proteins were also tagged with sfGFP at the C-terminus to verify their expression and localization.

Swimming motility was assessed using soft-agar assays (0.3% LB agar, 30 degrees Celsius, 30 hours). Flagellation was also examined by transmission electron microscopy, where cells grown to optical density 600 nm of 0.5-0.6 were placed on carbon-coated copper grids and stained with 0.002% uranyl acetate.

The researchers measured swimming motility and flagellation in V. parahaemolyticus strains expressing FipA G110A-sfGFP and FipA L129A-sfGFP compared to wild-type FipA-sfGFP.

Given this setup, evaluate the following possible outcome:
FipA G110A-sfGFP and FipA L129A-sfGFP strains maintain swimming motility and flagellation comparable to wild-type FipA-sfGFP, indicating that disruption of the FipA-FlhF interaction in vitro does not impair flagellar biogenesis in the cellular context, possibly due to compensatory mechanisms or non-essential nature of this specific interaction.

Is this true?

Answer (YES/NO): NO